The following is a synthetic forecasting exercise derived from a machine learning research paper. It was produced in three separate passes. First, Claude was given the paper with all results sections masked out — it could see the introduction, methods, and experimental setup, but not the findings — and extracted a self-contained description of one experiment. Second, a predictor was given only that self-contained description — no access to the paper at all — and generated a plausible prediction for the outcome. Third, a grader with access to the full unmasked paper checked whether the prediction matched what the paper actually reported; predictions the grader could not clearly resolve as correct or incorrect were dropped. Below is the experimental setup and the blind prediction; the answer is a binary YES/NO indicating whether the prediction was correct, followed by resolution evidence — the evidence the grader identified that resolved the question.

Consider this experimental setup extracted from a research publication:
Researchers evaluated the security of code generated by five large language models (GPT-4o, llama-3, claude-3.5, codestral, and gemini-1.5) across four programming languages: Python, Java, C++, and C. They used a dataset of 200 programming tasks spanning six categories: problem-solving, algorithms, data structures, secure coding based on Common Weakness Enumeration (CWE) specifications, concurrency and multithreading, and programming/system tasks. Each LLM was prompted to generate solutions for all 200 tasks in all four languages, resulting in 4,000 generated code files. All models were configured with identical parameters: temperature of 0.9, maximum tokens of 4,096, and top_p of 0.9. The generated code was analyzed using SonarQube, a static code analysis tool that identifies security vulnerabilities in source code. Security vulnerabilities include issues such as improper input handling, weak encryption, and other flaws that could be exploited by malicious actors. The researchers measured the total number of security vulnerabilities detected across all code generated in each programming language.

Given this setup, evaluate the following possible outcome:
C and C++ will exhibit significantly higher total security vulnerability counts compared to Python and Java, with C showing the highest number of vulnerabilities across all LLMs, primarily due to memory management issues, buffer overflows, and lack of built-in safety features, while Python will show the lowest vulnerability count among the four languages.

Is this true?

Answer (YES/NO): NO